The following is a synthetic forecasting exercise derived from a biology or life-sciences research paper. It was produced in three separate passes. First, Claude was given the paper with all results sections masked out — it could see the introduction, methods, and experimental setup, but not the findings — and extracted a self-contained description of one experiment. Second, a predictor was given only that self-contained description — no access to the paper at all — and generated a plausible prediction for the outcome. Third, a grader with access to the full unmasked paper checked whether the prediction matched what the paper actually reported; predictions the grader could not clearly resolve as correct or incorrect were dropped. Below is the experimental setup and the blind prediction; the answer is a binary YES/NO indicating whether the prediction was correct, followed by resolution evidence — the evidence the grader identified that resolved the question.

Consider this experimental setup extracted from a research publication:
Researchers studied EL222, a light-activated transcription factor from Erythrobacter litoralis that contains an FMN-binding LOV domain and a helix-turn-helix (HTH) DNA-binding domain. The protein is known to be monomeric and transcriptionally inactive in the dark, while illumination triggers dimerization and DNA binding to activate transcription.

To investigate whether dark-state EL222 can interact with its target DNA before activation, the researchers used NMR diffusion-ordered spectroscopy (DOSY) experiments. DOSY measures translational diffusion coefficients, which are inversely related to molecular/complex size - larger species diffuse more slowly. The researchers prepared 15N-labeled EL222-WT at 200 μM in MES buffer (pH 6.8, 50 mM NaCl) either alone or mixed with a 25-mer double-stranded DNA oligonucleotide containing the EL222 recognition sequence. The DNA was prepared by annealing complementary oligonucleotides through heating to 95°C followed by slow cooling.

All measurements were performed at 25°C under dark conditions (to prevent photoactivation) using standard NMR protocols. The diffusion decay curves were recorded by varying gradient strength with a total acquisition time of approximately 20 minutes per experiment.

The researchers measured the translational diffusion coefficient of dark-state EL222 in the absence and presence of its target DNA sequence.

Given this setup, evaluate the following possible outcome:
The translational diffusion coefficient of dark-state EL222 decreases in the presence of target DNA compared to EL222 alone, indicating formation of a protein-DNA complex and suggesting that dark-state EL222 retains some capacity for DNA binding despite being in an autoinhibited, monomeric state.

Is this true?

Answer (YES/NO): YES